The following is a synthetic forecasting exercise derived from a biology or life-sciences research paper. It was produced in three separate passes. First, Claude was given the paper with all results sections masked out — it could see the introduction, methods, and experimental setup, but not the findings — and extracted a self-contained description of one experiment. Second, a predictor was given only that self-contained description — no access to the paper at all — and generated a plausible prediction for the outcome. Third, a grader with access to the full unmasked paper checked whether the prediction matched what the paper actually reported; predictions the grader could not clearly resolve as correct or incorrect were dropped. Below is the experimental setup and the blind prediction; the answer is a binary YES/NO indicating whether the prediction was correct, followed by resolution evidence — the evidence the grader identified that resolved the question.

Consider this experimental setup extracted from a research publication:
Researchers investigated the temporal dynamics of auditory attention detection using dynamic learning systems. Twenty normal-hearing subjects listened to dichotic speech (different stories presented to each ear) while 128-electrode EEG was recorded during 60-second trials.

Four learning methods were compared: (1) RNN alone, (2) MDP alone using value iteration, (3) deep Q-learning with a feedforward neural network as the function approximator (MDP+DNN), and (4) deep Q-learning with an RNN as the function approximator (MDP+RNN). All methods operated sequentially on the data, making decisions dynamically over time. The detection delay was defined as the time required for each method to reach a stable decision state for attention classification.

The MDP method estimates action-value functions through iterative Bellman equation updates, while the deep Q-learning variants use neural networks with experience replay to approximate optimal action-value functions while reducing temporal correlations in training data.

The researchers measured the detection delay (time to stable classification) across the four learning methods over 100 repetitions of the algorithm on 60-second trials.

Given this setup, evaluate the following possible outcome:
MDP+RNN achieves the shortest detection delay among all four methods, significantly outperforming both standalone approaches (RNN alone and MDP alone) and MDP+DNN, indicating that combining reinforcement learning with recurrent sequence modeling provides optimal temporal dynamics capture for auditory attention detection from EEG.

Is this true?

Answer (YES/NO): YES